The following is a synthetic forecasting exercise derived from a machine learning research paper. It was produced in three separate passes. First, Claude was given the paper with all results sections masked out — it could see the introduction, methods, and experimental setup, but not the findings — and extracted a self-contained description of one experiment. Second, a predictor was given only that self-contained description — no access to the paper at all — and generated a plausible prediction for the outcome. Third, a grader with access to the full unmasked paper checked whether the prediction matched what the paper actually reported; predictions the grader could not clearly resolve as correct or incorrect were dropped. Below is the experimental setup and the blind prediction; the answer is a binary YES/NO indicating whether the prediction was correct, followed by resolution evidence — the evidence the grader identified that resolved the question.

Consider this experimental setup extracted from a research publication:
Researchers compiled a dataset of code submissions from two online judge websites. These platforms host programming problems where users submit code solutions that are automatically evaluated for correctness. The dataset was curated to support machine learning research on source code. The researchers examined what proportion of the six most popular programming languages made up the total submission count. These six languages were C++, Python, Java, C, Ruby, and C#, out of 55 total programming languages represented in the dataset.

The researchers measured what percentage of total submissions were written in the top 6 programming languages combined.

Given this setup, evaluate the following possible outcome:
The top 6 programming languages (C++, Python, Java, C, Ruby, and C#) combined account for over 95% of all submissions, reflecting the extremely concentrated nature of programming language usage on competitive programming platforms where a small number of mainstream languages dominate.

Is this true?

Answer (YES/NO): NO